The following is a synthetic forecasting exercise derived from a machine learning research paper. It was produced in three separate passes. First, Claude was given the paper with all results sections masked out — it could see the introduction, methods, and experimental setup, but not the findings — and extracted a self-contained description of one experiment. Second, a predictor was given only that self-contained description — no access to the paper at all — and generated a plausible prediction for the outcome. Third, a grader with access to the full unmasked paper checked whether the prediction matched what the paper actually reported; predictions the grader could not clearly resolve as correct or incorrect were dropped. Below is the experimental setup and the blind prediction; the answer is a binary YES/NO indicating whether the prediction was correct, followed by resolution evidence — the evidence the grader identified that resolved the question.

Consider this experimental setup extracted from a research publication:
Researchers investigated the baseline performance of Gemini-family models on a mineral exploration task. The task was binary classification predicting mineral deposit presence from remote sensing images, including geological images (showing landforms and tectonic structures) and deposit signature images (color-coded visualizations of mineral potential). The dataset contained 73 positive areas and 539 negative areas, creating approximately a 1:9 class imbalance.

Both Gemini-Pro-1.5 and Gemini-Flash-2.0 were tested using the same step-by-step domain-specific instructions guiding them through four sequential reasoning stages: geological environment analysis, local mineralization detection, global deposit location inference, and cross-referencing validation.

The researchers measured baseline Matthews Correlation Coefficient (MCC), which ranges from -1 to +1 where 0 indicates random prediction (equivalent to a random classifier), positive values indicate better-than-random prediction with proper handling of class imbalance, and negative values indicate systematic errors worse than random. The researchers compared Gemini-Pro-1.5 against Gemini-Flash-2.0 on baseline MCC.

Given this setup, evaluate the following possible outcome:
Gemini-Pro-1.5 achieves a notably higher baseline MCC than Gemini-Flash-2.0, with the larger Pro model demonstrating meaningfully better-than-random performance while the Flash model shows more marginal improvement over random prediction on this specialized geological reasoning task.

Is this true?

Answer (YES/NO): NO